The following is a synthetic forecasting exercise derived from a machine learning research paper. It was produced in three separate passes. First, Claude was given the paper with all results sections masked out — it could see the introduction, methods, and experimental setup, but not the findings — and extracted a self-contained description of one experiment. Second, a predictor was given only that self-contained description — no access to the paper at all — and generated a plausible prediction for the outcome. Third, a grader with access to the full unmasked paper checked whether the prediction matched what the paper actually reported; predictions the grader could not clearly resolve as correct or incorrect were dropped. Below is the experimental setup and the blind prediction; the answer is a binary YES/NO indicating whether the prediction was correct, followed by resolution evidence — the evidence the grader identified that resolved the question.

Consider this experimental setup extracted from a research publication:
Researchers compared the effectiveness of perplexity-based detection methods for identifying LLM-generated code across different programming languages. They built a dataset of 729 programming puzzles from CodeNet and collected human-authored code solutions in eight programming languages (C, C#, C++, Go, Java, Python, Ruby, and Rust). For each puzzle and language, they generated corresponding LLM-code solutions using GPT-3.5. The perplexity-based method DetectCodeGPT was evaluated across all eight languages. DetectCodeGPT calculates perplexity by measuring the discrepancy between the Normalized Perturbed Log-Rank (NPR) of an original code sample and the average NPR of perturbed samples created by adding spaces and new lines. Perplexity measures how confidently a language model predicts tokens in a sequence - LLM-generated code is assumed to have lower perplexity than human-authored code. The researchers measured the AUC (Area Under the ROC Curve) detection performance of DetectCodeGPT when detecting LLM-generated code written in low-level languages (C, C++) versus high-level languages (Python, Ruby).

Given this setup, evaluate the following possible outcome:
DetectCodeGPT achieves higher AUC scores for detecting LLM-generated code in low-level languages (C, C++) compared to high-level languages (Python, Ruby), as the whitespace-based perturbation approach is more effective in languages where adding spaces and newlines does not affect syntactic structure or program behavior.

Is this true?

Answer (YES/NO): YES